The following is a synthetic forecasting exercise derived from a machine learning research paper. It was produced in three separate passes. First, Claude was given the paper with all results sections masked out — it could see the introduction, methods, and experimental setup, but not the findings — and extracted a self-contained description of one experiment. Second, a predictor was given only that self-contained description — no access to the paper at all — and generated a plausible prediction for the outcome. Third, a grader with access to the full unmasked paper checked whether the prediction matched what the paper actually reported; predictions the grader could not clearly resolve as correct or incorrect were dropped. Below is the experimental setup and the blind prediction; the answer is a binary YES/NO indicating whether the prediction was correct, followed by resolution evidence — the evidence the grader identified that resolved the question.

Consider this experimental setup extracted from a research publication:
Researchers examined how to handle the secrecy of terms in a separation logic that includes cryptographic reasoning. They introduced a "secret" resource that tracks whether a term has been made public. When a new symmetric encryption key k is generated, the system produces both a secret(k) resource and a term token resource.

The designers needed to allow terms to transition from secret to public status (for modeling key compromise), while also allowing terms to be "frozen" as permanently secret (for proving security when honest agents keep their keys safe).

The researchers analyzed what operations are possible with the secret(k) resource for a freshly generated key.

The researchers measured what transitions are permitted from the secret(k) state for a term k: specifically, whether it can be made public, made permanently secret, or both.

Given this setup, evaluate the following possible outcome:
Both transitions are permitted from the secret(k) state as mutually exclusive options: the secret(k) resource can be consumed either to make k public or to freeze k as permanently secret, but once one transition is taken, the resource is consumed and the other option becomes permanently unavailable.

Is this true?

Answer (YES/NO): YES